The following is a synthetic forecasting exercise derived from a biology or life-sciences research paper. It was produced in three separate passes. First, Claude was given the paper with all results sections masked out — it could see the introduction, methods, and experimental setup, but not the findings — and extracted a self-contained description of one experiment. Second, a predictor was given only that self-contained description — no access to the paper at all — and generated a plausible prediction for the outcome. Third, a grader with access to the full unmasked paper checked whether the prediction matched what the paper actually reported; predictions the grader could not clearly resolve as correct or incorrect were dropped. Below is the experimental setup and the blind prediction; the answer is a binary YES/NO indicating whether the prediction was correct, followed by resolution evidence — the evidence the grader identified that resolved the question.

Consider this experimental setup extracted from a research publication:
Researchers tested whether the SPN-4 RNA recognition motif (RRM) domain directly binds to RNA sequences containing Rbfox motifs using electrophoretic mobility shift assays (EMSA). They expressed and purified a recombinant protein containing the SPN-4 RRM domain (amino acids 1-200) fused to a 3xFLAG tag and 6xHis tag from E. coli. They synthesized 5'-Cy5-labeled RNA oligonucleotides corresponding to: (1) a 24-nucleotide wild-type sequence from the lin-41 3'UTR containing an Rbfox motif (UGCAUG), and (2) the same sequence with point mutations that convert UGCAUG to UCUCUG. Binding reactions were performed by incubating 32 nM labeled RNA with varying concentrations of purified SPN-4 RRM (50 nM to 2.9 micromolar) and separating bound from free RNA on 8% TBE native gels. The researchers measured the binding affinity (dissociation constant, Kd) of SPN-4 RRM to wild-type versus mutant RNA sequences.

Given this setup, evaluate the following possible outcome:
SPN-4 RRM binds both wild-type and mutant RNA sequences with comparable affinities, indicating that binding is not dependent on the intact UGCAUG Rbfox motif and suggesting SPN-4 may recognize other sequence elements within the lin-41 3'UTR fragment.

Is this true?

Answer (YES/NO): NO